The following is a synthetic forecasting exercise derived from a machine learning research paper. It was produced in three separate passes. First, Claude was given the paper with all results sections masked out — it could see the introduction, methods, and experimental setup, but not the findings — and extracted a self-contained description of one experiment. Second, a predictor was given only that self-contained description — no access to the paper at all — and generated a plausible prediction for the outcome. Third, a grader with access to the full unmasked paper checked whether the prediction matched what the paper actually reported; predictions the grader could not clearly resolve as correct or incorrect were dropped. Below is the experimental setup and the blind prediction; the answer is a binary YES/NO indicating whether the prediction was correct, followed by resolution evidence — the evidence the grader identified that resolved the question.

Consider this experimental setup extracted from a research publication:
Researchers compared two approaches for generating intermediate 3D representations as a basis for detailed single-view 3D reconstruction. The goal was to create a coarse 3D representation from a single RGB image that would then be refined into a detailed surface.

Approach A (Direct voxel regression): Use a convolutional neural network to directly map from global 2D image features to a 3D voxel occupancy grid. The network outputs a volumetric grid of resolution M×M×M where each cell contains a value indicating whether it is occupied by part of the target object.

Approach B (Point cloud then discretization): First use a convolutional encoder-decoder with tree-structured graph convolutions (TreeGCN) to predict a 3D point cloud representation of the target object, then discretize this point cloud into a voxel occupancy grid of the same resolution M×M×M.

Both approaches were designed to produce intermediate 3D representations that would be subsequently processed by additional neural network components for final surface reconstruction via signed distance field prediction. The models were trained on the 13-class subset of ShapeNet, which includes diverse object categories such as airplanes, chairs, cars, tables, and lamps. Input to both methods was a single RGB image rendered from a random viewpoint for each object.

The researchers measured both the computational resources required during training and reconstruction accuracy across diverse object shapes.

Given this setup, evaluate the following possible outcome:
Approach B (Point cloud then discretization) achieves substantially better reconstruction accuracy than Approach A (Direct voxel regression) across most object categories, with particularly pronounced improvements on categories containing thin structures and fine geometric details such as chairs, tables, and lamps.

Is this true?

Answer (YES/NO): NO